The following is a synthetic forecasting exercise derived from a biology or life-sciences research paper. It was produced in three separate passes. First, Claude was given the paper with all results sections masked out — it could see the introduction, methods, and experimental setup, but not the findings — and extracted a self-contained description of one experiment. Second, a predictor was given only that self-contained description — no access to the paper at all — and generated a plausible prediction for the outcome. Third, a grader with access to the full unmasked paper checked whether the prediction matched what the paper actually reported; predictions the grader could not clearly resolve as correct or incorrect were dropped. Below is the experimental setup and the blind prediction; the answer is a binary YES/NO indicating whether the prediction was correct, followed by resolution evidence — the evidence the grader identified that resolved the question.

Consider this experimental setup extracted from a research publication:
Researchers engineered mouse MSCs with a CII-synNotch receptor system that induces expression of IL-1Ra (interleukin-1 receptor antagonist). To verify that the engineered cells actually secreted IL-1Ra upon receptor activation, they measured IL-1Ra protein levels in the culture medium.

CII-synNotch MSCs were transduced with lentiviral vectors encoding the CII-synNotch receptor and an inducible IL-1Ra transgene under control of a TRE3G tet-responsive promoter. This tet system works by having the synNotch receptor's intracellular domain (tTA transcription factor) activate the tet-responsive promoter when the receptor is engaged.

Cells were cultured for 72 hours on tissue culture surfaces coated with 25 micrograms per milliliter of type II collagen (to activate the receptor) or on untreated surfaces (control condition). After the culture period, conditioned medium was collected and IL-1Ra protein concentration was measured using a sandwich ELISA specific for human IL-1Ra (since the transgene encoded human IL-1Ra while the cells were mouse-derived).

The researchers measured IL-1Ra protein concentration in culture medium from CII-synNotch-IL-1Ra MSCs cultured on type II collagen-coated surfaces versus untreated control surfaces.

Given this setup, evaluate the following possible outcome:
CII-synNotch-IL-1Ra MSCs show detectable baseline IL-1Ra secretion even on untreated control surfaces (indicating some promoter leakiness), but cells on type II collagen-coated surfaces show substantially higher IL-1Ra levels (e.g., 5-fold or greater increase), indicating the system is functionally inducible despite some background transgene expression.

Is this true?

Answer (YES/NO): NO